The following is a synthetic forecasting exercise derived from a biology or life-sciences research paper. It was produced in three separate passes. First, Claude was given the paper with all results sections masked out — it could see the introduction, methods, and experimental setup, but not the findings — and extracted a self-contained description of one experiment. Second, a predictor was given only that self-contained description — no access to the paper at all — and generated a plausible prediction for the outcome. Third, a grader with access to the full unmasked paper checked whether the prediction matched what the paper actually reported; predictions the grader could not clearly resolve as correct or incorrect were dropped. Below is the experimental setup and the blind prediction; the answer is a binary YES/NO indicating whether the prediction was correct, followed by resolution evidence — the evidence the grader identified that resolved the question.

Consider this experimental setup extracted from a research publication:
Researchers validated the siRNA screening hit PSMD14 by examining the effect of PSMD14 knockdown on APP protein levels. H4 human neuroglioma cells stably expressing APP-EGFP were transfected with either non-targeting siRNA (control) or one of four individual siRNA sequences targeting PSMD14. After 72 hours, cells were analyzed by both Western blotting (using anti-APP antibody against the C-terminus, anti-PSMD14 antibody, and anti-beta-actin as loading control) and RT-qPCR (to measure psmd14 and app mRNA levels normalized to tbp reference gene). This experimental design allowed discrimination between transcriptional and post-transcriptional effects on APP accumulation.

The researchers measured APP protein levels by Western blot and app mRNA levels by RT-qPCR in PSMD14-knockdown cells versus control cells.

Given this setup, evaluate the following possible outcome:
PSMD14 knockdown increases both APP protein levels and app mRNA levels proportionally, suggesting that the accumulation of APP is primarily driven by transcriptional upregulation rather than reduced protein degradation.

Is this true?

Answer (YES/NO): NO